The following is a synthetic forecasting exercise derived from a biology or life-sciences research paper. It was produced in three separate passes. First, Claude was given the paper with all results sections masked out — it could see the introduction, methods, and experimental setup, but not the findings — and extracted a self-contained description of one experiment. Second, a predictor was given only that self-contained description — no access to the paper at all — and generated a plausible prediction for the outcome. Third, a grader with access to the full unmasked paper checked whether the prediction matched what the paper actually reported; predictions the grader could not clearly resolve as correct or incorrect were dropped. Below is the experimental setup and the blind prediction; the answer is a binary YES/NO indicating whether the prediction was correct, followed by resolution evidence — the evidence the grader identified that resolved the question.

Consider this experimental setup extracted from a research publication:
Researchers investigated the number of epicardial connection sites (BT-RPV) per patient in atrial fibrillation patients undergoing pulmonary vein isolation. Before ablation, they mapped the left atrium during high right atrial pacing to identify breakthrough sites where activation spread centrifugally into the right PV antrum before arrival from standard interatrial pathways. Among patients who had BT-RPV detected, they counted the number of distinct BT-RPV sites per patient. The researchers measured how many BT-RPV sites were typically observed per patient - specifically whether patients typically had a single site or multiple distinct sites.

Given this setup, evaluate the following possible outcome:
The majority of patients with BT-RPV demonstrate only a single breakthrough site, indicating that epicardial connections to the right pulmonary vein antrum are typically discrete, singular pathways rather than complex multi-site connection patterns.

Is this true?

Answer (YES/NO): YES